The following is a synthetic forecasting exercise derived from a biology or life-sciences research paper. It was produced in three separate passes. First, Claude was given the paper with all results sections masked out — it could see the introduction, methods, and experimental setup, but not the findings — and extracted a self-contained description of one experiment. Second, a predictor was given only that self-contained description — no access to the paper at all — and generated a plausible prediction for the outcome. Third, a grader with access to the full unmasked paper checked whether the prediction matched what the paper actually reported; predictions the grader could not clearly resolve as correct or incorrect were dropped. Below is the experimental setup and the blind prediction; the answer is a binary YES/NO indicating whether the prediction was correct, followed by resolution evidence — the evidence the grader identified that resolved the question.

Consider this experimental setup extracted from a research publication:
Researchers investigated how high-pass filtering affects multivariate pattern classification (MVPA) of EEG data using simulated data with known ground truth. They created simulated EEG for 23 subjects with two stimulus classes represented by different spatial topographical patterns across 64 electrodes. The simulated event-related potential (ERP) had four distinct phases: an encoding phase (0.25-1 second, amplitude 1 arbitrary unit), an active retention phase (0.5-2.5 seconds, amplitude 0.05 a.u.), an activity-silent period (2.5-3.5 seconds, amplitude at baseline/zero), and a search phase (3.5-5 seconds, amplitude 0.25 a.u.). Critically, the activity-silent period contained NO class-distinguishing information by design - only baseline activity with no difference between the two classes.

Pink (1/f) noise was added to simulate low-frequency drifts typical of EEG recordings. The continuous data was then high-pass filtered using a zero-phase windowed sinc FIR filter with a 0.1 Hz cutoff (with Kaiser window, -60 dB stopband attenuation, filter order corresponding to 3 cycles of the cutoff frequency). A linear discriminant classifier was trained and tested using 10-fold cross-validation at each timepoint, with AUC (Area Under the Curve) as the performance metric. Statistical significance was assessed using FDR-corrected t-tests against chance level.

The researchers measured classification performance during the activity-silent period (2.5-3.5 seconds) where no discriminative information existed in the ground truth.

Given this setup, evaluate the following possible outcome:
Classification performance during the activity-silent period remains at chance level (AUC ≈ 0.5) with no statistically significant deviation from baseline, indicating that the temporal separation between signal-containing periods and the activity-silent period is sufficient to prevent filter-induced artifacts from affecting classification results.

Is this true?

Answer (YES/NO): NO